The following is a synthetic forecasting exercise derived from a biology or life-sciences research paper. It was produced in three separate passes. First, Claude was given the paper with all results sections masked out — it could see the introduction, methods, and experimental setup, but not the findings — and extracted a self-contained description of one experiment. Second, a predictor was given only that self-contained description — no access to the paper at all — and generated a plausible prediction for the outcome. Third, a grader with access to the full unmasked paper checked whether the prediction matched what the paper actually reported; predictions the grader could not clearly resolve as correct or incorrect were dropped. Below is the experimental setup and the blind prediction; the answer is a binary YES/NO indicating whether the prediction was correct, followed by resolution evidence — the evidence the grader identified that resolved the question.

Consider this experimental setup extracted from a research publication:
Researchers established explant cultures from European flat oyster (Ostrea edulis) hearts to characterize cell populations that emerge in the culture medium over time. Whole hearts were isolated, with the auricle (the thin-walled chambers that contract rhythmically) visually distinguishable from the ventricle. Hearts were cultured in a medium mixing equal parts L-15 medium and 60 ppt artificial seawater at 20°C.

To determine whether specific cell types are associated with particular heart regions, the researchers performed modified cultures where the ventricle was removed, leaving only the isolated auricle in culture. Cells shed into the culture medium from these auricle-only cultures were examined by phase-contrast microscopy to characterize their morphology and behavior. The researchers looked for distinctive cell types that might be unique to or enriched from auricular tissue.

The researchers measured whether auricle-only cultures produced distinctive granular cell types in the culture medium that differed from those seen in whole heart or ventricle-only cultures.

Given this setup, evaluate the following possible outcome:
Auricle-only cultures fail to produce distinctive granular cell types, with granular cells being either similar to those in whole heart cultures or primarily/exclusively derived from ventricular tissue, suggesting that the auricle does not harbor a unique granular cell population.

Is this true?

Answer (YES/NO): NO